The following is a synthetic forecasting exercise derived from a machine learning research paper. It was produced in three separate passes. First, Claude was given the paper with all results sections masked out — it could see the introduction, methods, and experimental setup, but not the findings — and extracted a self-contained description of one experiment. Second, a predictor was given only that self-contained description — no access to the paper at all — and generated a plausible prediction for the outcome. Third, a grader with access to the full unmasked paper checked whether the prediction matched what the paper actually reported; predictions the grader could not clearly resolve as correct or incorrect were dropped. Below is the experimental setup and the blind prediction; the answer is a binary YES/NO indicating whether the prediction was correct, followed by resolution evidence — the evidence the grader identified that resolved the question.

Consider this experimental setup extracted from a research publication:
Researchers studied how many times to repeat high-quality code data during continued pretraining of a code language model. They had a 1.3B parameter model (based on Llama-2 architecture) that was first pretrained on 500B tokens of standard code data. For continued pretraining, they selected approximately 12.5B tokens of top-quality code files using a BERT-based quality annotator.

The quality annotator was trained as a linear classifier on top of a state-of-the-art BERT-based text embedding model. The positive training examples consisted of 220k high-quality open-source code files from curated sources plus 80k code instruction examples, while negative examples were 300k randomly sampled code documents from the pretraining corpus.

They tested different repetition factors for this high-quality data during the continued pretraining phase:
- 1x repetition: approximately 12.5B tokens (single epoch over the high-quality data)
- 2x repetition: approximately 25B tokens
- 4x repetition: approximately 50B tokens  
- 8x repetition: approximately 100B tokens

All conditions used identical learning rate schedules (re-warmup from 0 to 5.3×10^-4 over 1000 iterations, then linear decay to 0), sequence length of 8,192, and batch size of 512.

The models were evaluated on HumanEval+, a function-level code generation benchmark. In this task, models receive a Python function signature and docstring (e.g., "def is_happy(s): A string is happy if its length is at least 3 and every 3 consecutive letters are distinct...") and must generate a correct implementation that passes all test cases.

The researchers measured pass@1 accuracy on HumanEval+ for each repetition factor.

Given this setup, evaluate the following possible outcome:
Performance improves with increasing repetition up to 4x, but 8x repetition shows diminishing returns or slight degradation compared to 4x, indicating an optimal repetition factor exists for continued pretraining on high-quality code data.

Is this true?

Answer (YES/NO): YES